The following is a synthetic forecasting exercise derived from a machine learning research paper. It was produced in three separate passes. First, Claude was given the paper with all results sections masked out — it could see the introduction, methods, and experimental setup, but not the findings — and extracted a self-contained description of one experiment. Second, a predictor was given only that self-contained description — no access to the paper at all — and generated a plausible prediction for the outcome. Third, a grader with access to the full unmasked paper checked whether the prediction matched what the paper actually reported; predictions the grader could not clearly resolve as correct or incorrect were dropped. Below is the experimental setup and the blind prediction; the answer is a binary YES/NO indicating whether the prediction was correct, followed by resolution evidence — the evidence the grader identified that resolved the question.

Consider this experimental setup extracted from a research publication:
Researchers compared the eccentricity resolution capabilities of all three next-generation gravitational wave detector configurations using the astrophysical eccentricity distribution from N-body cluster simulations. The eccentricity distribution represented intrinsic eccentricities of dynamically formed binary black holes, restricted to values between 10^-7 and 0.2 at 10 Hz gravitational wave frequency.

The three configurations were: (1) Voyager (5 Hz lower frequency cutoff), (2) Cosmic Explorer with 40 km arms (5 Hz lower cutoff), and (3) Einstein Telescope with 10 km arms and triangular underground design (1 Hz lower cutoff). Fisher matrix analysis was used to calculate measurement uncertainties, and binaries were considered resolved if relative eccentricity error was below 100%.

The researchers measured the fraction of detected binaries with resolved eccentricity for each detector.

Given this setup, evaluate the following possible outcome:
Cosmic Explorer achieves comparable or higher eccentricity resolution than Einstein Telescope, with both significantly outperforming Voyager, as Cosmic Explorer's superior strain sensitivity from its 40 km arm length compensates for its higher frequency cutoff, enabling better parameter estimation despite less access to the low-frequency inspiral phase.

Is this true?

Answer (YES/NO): NO